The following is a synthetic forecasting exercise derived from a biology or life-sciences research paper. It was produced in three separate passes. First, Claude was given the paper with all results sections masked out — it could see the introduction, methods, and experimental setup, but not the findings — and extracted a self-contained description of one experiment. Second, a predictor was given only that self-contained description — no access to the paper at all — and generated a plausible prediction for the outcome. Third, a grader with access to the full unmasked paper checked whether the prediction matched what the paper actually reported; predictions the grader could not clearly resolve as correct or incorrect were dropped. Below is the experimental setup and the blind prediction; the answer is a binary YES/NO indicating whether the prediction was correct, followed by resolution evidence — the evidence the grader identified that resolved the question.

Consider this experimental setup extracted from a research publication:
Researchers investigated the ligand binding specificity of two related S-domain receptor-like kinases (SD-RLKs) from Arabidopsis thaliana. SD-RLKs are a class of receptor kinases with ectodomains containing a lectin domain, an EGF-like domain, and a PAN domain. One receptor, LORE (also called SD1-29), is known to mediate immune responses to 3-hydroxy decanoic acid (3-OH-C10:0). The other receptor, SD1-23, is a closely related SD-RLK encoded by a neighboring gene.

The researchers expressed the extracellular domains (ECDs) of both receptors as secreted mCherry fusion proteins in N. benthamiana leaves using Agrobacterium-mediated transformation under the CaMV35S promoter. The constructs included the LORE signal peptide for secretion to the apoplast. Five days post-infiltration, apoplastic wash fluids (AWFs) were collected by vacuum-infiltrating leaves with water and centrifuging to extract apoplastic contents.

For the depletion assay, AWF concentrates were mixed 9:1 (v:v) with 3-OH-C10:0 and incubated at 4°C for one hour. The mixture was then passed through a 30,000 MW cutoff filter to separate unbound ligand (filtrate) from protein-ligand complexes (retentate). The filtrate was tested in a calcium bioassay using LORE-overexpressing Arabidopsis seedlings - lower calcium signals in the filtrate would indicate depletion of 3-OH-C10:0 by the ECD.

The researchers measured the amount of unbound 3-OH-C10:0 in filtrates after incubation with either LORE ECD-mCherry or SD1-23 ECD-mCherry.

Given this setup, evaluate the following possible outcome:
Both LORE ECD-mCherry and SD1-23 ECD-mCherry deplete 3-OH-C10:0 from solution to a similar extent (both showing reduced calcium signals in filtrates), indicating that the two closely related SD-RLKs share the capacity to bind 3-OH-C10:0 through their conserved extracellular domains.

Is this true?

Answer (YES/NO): NO